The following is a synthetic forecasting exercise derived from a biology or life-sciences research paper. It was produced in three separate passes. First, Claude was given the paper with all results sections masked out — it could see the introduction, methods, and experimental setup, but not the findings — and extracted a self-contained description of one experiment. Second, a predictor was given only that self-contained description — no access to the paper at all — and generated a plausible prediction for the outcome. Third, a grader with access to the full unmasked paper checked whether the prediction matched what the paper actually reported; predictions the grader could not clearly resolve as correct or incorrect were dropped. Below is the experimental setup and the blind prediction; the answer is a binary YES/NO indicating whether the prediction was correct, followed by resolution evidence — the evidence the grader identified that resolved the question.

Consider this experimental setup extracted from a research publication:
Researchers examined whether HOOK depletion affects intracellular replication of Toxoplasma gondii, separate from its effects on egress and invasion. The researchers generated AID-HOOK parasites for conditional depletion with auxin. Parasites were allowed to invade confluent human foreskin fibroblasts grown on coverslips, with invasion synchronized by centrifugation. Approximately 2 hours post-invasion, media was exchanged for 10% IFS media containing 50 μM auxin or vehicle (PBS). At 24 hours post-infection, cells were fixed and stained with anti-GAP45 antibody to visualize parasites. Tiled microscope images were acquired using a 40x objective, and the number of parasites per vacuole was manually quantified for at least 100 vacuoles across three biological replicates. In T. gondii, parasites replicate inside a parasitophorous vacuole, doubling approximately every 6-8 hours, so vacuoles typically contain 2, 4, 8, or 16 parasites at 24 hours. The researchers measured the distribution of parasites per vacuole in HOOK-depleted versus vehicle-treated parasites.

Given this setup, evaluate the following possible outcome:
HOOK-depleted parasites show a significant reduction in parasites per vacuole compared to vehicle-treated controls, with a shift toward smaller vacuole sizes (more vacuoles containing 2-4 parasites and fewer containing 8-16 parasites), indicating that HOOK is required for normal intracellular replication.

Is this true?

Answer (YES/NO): NO